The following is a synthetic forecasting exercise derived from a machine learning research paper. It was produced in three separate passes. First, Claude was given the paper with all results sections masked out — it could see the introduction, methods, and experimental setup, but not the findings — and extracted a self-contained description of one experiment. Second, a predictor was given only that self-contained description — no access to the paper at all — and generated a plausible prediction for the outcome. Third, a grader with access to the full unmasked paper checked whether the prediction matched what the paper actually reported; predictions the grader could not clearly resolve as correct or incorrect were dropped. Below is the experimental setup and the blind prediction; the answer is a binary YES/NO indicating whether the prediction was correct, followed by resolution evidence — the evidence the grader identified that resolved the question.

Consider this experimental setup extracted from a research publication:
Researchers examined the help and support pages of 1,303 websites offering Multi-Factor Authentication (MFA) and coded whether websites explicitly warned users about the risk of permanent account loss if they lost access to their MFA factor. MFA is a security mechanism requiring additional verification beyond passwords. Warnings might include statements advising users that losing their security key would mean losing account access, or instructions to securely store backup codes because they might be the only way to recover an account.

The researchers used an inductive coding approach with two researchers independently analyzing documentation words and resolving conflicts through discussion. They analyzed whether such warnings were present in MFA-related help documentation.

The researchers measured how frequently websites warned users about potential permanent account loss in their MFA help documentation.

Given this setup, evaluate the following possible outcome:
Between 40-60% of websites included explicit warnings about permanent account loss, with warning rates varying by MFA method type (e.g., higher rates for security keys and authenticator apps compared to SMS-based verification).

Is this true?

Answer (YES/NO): NO